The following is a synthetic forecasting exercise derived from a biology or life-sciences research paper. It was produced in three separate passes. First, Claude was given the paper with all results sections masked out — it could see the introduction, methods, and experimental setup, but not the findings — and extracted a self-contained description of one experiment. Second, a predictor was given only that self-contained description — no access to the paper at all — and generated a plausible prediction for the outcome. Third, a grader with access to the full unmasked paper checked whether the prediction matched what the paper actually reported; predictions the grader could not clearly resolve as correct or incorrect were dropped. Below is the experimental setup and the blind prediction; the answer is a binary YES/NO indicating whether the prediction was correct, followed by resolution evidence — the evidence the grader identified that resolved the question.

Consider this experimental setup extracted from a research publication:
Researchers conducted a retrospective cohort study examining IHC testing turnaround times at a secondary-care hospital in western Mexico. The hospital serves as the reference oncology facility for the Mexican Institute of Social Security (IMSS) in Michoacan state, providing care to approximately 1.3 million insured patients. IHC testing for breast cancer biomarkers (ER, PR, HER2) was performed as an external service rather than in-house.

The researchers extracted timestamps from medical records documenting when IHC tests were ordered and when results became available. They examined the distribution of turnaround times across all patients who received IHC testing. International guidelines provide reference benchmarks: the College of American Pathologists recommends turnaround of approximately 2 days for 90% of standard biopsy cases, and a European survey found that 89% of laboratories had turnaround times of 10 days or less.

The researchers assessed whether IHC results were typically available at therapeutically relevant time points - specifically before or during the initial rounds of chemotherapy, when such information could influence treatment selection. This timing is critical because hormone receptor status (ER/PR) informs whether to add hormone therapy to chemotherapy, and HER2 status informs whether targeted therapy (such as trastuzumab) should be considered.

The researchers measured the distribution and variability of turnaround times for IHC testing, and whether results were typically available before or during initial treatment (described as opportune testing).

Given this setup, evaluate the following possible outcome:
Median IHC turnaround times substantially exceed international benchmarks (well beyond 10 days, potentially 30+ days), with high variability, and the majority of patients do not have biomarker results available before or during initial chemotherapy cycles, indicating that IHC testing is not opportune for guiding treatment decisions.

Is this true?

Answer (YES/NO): YES